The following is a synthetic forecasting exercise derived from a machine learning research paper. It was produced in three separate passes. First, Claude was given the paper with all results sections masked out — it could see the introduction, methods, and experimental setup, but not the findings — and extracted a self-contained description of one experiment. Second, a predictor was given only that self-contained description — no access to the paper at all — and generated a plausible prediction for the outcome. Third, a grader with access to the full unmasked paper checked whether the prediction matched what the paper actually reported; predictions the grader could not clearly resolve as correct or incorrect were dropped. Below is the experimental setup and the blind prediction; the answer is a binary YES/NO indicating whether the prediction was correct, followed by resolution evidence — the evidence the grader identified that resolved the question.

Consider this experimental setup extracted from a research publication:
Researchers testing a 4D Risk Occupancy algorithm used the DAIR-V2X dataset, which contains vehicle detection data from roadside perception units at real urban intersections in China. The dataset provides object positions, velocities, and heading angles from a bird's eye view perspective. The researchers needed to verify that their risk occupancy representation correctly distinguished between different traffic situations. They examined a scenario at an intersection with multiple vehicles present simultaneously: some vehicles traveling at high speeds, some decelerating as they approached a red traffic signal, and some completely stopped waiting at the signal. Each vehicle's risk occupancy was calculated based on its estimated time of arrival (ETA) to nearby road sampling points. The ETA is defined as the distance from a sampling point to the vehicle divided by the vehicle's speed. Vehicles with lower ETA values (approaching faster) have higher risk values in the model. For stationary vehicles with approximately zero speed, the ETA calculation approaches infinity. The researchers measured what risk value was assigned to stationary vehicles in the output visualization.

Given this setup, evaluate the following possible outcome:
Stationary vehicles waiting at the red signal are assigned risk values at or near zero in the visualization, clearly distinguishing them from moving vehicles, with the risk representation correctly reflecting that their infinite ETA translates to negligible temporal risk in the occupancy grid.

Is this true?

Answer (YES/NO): NO